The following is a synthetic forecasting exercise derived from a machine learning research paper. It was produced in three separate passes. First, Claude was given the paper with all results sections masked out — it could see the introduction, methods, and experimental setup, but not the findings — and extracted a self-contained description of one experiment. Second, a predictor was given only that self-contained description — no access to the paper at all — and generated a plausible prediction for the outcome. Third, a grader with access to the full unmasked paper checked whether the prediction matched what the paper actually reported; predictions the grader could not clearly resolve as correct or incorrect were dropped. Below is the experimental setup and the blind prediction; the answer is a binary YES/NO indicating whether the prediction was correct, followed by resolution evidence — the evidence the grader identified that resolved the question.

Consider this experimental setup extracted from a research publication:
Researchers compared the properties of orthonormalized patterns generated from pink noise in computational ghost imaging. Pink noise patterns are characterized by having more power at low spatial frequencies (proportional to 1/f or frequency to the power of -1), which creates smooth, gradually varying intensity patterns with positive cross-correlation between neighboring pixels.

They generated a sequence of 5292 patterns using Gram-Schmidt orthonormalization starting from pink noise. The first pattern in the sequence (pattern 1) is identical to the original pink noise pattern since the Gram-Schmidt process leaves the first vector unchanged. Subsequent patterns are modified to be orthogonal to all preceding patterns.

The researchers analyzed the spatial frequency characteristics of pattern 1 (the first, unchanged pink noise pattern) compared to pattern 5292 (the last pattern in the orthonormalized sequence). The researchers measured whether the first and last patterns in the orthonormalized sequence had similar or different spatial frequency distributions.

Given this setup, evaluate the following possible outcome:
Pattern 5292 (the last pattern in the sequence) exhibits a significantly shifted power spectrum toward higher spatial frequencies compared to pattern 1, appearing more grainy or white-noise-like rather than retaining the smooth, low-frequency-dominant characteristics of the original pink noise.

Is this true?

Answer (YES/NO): YES